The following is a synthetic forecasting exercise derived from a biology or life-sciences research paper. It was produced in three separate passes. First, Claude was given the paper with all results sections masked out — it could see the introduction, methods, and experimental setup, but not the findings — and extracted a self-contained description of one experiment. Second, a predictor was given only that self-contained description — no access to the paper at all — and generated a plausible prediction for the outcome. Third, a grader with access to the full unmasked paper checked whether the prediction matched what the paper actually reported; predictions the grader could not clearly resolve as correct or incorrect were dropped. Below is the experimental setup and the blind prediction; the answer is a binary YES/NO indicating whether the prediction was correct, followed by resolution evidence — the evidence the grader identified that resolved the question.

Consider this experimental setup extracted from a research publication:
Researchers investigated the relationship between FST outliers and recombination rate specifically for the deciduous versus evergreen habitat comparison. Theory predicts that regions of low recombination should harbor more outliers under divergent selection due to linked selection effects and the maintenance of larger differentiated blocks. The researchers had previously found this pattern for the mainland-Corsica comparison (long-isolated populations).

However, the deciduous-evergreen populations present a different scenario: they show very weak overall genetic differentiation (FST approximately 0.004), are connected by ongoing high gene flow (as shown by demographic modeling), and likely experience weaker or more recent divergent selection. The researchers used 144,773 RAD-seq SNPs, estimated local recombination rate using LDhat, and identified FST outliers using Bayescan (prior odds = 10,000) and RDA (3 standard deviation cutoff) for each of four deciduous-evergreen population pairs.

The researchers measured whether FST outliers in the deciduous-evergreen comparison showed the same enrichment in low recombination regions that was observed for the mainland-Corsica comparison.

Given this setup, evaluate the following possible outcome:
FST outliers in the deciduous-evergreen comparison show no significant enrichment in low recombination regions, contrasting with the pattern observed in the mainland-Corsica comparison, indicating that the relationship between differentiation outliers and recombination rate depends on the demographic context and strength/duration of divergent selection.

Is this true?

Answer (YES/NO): YES